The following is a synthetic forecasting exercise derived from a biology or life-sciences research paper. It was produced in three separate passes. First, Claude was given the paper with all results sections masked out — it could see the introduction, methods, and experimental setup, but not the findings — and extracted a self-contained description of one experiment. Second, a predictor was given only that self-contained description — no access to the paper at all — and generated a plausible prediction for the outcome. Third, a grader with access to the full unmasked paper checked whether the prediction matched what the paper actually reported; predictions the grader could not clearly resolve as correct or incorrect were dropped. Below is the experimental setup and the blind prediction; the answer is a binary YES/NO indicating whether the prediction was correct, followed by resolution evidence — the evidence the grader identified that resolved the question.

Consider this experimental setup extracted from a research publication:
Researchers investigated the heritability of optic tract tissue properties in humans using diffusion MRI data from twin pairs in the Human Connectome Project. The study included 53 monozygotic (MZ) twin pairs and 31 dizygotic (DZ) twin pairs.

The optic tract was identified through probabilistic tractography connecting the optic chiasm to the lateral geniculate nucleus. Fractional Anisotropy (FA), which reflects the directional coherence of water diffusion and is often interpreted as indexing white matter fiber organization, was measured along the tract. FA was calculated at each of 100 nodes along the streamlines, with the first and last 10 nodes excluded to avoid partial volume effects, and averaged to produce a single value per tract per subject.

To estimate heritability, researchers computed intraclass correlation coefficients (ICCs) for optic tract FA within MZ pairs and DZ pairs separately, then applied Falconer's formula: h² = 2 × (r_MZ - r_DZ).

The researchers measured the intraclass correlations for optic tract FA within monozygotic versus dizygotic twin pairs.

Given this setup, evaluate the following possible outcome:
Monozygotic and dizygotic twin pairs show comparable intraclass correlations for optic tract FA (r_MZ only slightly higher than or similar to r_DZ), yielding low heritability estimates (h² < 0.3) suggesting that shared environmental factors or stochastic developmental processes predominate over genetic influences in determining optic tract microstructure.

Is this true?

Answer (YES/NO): NO